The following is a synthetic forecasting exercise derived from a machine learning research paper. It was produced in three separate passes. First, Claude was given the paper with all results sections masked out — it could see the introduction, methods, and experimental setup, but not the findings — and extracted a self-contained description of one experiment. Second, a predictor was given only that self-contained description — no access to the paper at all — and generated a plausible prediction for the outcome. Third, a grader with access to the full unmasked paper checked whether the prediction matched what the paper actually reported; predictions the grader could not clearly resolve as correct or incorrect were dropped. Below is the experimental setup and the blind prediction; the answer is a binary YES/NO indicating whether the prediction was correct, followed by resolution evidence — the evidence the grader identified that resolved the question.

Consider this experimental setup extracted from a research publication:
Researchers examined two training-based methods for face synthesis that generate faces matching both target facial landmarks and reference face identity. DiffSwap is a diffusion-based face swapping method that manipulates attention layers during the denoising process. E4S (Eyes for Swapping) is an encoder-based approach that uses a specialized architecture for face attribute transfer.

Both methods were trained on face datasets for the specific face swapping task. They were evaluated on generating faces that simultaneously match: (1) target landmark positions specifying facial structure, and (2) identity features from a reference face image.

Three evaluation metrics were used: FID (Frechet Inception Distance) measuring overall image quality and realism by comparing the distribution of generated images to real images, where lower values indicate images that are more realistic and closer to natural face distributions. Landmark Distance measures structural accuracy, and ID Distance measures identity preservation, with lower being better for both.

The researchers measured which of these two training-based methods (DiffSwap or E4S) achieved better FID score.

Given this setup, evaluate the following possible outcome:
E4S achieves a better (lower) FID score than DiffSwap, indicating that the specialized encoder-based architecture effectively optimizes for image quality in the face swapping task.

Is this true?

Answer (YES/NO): YES